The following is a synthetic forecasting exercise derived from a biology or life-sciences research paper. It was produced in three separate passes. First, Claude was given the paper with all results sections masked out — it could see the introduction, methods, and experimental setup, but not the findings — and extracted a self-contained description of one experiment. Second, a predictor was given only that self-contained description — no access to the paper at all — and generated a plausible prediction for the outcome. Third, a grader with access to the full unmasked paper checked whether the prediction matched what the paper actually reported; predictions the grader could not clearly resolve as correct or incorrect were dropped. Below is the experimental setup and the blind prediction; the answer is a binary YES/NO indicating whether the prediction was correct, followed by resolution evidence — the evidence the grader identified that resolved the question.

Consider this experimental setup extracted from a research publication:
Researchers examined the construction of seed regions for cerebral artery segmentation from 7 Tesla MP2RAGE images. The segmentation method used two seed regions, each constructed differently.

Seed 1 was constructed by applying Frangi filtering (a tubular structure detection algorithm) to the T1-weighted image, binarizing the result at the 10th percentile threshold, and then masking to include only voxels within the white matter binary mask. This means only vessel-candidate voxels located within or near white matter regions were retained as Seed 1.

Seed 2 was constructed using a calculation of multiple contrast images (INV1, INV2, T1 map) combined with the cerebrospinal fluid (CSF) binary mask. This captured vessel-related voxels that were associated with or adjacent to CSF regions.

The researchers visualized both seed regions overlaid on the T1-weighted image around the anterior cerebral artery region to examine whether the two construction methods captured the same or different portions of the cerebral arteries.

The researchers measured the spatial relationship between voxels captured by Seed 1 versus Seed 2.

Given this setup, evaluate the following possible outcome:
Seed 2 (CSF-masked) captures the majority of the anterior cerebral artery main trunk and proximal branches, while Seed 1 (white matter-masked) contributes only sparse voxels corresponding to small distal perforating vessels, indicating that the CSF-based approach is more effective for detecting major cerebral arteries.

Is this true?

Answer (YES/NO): NO